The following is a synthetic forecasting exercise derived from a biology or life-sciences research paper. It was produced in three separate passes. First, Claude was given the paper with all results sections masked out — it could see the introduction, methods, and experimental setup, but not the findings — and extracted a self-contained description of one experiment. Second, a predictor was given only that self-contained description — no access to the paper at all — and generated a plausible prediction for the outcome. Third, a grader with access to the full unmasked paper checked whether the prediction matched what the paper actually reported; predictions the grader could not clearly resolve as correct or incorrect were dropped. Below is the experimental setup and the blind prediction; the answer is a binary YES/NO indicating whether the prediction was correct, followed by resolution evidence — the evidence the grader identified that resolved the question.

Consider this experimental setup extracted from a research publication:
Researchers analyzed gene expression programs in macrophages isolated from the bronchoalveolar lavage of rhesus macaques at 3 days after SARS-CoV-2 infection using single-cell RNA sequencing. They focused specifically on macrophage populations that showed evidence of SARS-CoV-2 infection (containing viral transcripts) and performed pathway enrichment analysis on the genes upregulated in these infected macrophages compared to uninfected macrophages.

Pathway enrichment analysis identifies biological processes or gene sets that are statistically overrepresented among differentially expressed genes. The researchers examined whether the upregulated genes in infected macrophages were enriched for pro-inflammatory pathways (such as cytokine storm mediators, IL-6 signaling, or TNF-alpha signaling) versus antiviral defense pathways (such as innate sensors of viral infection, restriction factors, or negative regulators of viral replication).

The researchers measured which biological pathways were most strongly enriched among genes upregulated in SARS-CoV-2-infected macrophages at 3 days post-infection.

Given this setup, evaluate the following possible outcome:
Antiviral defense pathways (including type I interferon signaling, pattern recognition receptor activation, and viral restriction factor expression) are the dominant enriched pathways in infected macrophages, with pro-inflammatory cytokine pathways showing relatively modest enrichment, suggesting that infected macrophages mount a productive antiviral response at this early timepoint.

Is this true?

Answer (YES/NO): YES